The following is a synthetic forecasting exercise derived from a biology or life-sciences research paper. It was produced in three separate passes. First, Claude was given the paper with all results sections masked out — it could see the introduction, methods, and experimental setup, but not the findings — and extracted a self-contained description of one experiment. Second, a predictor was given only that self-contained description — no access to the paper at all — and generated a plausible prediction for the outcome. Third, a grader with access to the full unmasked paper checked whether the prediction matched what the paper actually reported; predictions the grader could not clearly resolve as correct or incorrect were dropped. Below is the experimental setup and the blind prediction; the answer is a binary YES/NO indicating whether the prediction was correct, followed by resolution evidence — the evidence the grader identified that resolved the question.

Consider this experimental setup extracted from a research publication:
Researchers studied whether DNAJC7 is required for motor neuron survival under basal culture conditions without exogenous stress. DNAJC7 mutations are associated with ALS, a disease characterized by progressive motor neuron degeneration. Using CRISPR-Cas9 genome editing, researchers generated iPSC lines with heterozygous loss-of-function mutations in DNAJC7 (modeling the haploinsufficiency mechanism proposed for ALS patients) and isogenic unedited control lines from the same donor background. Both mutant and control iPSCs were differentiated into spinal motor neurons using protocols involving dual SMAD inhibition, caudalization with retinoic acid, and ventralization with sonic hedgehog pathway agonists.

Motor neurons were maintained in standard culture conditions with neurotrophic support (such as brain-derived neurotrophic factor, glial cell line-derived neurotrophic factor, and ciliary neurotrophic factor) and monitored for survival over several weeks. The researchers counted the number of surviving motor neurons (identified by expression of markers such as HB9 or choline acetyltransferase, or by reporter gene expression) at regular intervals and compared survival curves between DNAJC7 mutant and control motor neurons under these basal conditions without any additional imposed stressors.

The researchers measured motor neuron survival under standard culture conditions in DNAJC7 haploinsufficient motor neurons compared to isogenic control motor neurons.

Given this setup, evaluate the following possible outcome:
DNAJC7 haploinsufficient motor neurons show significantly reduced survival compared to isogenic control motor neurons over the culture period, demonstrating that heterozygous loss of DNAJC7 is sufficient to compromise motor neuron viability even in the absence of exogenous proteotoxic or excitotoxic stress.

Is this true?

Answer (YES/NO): NO